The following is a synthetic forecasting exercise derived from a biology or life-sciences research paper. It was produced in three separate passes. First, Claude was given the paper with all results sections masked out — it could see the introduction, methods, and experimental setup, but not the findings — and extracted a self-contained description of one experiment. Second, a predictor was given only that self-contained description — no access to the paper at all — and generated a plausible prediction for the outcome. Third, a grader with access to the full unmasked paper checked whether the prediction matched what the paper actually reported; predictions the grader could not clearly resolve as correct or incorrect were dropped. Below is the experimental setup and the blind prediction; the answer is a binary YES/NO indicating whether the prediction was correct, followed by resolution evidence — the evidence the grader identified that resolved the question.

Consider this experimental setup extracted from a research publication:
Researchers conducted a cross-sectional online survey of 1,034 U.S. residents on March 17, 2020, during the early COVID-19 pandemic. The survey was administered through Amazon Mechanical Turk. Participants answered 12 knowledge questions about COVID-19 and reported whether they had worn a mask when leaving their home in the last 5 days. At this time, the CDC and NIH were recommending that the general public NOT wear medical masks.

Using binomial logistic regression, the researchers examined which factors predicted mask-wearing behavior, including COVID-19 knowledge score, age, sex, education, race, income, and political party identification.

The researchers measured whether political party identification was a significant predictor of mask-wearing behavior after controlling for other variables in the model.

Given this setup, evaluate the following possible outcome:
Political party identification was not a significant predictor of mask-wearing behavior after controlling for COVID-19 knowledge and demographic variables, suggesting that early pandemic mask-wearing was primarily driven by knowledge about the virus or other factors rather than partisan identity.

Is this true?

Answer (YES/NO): NO